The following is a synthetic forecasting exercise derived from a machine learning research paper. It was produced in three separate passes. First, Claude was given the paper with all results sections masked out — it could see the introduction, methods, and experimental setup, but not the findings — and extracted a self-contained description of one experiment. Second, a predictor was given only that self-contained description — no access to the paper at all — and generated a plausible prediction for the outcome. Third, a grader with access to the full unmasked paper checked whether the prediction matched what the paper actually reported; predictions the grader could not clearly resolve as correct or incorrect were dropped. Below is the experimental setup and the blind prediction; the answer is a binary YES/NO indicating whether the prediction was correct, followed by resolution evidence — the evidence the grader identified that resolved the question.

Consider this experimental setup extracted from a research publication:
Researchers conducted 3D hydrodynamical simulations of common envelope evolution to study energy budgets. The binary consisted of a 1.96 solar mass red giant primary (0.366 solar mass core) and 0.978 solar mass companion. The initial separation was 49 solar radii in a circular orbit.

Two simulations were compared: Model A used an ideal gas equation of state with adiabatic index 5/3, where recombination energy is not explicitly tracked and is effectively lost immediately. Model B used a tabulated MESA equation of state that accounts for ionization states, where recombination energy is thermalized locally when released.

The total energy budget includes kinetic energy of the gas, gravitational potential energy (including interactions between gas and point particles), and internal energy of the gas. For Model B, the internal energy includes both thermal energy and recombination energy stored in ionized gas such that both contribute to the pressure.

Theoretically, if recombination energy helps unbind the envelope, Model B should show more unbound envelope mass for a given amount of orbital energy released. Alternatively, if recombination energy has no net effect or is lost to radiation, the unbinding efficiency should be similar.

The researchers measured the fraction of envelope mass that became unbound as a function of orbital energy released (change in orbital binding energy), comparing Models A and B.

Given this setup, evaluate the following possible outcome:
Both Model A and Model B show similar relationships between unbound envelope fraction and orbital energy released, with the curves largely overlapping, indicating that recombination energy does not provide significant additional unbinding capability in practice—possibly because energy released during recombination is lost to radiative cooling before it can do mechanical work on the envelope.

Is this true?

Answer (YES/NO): NO